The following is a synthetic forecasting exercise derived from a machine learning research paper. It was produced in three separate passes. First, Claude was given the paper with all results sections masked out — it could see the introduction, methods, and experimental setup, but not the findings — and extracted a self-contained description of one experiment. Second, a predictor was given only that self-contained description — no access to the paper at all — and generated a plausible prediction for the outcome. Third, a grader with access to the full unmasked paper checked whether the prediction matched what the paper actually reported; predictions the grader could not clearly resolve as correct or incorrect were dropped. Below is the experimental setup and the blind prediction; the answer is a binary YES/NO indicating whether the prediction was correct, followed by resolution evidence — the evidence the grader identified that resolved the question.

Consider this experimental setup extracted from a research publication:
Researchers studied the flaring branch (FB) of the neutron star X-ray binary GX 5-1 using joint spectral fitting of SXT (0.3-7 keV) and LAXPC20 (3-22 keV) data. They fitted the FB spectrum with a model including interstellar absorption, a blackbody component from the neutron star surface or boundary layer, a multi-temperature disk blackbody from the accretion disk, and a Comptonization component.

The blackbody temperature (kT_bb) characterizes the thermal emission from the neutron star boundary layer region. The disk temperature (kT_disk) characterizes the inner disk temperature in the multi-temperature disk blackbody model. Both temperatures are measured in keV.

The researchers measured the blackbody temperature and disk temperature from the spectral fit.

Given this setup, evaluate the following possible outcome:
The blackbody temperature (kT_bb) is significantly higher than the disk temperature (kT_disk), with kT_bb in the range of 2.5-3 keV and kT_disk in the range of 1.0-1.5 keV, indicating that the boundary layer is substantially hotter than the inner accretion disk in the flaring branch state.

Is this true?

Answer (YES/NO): NO